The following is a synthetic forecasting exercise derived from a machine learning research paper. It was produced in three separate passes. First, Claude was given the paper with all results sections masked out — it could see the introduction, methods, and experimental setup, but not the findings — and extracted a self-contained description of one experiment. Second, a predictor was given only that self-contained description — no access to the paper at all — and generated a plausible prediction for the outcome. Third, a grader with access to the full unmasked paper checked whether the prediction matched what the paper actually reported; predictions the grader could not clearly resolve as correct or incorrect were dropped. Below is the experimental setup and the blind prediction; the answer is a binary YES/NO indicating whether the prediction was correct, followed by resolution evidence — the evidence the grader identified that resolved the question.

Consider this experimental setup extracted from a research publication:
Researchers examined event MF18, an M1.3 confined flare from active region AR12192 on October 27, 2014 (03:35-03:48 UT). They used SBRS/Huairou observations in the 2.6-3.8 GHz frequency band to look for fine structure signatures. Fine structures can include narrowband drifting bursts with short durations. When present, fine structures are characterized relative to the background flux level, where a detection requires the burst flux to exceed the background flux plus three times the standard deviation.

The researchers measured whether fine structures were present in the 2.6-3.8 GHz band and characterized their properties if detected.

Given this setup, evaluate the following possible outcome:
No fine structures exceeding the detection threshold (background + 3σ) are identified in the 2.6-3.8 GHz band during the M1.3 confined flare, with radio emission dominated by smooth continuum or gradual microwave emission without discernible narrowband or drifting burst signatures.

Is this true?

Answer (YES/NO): NO